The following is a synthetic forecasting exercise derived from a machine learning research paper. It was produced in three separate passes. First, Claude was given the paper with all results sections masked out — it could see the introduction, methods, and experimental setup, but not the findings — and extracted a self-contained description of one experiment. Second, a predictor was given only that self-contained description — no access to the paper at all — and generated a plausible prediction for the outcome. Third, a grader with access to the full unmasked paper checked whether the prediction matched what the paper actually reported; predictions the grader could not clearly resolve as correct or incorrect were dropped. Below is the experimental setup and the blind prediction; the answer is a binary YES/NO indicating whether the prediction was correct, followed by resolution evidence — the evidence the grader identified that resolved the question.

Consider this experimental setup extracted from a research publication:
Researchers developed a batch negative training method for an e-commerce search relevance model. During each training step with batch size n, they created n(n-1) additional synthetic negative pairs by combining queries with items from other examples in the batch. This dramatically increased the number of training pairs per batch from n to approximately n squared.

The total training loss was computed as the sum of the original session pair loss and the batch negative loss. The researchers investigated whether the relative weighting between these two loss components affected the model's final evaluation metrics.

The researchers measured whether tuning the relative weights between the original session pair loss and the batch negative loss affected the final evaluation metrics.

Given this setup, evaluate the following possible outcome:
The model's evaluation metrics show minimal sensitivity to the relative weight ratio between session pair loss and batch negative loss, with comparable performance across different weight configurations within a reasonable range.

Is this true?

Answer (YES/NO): YES